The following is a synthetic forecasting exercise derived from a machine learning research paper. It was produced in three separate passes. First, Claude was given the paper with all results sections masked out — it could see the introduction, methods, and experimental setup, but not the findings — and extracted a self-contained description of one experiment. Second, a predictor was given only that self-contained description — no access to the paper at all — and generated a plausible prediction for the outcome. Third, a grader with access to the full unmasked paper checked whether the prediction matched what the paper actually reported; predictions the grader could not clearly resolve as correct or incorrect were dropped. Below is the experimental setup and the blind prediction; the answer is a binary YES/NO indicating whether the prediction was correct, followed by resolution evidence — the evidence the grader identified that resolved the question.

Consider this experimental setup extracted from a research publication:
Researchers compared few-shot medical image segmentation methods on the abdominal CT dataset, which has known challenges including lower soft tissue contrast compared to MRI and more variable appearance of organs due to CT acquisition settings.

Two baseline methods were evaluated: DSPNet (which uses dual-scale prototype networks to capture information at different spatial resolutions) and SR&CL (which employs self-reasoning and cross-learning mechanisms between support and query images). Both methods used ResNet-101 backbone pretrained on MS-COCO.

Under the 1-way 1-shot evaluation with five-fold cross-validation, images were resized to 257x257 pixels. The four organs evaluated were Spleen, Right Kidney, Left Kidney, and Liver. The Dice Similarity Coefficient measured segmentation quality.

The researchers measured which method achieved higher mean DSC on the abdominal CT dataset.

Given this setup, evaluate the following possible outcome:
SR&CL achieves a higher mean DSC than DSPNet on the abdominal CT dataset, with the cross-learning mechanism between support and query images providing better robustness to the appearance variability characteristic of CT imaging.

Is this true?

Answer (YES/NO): YES